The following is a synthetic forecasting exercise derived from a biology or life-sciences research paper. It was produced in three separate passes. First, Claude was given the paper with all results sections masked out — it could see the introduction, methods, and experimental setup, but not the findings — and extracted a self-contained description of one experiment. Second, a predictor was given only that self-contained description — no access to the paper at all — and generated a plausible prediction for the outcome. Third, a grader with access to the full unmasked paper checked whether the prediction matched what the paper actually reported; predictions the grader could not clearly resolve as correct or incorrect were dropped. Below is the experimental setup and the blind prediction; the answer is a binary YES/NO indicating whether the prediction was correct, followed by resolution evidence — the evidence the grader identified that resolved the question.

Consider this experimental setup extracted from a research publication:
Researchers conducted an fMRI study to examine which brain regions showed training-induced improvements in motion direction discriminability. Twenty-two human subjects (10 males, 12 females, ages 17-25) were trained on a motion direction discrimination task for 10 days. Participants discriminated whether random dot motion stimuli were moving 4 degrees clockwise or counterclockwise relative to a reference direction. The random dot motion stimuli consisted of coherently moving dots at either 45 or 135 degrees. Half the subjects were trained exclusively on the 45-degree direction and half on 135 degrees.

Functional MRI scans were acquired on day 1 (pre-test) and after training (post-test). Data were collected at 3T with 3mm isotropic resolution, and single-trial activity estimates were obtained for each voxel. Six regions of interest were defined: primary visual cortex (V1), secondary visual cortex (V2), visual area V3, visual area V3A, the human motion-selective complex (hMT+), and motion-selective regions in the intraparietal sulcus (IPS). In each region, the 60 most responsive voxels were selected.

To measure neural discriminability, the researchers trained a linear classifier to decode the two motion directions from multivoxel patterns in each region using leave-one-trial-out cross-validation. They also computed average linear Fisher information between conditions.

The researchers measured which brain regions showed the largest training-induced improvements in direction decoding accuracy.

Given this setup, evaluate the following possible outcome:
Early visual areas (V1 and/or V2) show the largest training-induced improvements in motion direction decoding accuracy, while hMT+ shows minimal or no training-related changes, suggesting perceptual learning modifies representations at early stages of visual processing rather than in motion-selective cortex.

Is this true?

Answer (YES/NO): NO